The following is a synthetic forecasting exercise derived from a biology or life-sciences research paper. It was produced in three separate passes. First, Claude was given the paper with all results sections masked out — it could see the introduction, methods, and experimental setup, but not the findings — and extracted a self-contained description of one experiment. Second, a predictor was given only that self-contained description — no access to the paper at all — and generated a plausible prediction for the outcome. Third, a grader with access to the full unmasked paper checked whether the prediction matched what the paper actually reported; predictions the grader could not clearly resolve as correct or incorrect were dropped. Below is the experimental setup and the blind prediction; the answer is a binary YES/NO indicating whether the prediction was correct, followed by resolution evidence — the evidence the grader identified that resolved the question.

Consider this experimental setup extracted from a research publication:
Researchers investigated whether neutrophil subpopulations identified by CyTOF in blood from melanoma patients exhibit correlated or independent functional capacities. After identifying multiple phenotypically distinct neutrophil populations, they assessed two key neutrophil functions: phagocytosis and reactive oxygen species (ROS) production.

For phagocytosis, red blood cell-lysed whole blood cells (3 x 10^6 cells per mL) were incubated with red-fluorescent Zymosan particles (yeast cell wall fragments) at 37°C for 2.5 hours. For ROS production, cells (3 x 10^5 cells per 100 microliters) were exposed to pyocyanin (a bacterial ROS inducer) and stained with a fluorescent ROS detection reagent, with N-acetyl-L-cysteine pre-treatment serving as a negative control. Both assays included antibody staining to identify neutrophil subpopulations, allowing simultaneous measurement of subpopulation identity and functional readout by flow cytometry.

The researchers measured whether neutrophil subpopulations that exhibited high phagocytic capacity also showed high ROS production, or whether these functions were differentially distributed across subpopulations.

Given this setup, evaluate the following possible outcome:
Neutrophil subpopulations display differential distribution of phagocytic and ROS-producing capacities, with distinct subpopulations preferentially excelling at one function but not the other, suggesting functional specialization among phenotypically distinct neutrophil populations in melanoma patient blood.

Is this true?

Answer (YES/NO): YES